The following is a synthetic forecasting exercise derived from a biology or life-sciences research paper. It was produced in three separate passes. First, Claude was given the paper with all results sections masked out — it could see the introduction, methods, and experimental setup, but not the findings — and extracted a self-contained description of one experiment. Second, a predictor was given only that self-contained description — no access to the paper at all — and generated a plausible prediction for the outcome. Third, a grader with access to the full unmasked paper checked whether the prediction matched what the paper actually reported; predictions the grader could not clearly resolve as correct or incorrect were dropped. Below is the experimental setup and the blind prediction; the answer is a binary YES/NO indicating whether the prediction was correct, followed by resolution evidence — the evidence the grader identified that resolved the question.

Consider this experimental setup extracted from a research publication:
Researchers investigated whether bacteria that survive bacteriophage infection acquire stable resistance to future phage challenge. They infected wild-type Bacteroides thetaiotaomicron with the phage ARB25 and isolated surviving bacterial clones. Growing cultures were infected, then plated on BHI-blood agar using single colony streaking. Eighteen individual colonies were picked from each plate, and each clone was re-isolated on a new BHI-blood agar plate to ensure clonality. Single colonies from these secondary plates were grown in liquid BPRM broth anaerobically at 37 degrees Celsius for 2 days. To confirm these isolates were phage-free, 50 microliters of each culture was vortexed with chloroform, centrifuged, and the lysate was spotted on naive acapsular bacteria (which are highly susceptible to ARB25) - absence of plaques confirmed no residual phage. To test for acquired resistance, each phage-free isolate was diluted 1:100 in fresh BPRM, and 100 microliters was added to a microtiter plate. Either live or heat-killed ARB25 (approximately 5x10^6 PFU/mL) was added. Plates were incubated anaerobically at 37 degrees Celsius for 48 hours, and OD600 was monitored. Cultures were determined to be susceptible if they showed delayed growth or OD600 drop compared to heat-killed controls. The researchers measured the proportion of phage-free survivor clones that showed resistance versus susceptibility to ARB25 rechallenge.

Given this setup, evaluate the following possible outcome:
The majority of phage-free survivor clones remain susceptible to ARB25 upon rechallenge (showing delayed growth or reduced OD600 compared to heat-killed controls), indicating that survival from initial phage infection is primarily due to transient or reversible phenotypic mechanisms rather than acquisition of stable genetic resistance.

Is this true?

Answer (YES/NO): YES